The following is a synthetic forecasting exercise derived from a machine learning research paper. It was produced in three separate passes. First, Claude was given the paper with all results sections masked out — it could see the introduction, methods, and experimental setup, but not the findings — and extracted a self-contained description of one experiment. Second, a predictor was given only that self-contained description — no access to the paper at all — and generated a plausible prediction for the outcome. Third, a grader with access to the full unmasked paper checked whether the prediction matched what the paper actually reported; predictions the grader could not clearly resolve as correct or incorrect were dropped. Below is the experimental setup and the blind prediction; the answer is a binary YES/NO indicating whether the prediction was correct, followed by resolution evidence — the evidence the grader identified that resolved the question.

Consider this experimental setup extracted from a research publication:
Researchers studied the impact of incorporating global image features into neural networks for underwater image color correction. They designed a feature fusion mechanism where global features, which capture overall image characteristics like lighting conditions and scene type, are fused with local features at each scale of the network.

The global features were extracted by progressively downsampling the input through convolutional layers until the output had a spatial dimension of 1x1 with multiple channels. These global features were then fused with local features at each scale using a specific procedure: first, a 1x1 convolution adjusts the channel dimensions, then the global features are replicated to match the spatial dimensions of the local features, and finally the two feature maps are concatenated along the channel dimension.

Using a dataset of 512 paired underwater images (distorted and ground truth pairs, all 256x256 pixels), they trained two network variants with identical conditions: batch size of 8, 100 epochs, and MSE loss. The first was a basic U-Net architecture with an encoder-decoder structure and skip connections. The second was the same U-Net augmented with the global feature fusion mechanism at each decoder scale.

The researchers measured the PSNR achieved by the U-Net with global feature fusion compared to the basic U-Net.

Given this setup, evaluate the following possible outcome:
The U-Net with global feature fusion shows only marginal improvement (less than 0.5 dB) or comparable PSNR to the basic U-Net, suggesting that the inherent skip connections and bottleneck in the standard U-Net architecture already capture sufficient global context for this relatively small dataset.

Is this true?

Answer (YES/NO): NO